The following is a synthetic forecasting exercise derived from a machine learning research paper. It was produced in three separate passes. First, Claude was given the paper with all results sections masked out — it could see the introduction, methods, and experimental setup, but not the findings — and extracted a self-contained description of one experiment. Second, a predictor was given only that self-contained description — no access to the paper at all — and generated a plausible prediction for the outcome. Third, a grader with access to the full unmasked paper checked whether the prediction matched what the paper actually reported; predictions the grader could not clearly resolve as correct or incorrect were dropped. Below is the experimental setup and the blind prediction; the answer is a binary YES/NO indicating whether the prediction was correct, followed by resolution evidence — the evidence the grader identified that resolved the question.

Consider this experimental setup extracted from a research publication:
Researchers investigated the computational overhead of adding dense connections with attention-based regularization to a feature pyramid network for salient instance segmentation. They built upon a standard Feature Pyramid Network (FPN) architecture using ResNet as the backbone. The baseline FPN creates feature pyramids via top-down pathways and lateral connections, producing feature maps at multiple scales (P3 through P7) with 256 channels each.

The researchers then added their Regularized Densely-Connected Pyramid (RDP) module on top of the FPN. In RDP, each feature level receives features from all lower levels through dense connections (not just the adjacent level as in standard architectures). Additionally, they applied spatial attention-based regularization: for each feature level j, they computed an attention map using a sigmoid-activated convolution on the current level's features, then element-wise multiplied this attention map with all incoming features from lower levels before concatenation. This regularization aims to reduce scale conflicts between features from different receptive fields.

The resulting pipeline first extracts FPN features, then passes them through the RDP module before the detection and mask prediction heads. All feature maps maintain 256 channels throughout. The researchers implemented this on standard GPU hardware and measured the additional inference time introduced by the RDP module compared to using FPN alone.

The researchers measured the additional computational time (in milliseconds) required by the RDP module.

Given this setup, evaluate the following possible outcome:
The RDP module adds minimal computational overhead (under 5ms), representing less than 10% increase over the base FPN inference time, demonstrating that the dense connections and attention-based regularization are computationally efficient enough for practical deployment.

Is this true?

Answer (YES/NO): YES